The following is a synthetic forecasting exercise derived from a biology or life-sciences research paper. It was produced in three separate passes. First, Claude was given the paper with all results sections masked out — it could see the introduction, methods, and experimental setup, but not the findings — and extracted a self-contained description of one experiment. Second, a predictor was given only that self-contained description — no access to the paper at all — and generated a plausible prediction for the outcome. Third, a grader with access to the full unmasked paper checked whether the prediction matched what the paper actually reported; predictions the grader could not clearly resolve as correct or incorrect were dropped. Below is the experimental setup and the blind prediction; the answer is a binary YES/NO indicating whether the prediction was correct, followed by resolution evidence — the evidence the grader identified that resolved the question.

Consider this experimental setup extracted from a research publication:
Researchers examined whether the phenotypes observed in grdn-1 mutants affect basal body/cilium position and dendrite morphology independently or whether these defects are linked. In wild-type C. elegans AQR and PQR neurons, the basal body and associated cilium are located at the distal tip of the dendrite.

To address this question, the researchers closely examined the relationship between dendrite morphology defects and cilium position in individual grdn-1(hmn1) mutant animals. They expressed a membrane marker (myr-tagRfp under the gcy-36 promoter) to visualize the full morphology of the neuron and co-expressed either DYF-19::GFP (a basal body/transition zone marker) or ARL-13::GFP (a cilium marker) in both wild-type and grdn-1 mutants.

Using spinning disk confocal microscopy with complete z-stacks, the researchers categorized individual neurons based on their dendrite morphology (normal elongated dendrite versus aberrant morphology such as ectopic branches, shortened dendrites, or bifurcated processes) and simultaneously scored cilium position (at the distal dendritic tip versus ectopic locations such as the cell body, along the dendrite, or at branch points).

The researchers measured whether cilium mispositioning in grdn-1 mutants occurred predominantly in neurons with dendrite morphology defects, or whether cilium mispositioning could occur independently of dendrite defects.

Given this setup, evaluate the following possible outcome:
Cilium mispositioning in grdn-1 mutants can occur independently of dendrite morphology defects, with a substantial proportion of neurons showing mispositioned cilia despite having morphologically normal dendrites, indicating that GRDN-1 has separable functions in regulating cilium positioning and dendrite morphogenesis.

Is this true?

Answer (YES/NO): YES